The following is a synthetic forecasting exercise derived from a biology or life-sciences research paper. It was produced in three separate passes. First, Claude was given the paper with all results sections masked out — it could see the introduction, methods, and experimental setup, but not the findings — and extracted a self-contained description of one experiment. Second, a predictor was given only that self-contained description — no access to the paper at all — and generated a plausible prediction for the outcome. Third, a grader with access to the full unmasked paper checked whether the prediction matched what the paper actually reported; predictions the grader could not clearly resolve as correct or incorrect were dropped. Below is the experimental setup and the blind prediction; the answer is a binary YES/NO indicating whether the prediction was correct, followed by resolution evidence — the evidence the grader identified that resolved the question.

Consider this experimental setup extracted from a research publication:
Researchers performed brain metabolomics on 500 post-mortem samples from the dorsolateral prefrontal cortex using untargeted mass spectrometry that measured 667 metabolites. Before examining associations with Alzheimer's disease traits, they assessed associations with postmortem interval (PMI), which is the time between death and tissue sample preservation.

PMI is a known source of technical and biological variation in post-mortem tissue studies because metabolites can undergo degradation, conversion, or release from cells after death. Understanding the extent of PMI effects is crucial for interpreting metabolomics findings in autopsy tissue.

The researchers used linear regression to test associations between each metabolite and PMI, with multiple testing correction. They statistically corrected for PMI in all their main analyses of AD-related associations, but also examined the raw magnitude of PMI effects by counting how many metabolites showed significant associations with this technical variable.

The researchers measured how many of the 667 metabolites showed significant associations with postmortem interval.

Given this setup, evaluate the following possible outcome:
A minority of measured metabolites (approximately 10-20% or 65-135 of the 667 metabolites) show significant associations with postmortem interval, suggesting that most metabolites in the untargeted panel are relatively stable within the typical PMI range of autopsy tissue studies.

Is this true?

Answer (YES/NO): NO